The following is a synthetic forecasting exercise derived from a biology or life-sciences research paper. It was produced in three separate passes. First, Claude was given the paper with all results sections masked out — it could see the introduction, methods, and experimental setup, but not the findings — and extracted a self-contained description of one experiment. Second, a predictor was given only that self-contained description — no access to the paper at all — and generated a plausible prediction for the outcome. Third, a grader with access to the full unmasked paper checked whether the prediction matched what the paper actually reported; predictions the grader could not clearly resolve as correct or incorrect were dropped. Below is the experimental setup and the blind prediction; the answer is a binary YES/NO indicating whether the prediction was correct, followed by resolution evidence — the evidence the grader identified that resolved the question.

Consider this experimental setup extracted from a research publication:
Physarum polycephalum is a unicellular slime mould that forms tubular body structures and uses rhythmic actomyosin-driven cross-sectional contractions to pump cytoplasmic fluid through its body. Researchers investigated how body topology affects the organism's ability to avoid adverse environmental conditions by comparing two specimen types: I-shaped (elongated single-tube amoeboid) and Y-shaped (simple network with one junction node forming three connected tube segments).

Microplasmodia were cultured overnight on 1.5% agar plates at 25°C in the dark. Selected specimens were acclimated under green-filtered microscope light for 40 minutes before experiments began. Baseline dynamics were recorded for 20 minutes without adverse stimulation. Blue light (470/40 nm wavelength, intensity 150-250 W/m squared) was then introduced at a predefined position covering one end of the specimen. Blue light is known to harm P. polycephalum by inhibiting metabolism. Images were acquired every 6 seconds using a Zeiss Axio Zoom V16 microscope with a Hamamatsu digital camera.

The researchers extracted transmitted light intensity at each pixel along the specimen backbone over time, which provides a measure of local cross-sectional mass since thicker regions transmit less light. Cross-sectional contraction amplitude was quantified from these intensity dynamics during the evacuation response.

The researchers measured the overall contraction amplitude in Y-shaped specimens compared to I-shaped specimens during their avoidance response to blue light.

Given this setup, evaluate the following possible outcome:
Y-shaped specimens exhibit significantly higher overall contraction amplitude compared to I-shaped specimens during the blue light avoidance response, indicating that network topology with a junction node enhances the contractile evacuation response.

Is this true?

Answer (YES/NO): NO